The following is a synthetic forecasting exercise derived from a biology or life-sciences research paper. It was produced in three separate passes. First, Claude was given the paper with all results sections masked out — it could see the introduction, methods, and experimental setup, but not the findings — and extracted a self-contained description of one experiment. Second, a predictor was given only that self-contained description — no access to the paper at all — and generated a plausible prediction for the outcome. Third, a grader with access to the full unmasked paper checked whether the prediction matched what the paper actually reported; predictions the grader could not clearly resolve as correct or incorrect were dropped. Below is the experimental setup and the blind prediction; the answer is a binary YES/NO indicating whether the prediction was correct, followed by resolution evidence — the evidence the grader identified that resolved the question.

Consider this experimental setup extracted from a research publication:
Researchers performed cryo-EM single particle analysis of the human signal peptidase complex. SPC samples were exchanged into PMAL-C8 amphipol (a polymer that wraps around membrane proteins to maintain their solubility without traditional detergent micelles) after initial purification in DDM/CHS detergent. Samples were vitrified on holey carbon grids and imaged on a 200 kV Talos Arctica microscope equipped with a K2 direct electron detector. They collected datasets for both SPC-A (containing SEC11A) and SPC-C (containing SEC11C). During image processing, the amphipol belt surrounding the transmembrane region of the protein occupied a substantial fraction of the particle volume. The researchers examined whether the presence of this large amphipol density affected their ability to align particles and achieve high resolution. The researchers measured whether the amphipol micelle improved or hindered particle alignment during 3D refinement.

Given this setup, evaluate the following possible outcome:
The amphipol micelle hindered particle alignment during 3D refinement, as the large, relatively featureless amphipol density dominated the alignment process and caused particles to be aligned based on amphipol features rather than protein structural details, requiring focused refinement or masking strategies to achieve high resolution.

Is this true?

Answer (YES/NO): NO